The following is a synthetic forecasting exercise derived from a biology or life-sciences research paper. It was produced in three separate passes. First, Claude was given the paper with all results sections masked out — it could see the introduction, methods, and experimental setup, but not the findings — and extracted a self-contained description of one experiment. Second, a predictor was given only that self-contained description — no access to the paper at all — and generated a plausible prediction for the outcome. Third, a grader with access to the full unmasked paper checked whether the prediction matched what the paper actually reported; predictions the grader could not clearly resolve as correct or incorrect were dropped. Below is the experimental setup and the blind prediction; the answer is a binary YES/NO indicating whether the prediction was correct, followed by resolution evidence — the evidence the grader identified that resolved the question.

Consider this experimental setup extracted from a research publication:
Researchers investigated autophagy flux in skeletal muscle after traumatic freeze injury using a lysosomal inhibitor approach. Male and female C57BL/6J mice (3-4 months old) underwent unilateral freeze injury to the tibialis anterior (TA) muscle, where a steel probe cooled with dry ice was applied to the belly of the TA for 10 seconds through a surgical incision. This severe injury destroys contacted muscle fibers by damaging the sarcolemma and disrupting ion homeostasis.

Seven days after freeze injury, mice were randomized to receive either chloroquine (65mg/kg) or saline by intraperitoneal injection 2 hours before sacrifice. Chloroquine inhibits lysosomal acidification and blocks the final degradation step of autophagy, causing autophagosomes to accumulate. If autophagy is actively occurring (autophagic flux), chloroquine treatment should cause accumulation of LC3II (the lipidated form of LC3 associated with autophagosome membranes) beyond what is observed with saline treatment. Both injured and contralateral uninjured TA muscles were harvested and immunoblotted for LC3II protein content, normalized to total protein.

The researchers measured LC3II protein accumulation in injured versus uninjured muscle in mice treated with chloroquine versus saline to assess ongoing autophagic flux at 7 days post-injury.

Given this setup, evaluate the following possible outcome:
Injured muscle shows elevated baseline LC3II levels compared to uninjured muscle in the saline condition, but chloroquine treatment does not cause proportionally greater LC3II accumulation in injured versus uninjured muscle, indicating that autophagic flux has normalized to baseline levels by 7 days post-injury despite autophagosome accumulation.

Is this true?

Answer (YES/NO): NO